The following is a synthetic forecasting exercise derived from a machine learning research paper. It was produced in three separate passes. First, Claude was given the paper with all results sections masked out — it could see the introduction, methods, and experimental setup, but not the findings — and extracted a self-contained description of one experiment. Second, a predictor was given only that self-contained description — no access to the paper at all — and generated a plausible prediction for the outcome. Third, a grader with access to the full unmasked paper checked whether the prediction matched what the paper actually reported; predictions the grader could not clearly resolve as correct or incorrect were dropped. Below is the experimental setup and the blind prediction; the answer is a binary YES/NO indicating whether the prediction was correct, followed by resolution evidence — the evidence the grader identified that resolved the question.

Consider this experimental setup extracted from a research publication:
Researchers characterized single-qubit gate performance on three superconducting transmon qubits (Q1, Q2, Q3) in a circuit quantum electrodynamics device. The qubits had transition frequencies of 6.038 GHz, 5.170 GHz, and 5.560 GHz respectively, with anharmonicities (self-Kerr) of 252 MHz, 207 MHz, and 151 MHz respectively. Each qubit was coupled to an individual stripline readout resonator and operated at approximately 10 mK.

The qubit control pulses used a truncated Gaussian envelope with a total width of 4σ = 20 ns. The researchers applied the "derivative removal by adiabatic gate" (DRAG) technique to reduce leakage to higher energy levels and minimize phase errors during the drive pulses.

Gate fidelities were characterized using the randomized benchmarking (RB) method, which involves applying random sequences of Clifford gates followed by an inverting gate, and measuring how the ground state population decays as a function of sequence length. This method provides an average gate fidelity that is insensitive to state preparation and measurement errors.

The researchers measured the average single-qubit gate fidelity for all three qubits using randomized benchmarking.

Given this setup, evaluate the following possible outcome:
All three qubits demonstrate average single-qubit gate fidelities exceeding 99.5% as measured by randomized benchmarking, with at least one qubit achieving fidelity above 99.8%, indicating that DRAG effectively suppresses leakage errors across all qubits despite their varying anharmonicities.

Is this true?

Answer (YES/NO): YES